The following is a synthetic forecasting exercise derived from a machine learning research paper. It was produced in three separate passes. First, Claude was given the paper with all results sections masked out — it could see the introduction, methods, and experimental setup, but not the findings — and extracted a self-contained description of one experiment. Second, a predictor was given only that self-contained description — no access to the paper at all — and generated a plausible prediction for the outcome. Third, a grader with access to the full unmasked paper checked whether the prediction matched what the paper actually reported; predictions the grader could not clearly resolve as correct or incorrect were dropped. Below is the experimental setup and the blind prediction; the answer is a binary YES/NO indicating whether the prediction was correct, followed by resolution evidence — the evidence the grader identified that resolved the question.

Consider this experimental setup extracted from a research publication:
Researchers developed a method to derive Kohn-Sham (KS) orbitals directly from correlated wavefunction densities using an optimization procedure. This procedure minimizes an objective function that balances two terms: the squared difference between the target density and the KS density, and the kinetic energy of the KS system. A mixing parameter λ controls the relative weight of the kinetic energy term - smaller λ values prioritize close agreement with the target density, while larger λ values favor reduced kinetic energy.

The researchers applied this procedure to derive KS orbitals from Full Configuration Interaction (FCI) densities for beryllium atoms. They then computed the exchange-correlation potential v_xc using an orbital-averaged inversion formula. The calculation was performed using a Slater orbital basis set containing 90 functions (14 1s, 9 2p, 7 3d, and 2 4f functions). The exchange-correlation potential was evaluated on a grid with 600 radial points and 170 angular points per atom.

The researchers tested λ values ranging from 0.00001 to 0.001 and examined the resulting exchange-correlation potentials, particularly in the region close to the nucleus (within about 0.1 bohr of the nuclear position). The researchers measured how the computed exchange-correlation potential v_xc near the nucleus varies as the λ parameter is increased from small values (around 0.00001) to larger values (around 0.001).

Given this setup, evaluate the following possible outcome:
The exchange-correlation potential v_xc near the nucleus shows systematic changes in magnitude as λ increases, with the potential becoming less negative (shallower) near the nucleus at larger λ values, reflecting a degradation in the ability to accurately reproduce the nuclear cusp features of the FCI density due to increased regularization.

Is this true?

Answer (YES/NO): NO